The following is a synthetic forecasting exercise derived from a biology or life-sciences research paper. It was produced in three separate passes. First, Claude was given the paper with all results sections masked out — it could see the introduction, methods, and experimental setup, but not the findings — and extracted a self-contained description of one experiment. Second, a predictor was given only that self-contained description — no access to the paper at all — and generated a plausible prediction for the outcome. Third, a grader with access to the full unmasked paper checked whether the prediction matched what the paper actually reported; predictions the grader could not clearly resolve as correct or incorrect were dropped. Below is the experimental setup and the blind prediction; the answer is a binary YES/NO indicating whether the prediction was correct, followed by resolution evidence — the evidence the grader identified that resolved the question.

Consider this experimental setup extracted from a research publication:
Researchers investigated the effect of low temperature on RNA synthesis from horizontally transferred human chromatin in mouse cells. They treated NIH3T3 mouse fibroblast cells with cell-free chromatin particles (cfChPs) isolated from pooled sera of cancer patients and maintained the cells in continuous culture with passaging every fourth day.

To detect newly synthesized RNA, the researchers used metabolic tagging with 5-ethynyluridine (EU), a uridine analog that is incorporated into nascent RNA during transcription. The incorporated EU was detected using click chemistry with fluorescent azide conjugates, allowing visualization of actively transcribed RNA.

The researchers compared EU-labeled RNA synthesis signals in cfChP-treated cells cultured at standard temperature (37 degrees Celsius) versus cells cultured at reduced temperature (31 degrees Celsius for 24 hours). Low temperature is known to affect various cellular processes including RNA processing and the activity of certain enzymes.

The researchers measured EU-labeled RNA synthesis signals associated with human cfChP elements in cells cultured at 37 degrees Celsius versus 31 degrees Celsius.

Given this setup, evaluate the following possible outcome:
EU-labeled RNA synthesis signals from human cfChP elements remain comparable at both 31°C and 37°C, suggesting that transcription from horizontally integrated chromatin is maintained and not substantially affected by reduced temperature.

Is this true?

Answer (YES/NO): NO